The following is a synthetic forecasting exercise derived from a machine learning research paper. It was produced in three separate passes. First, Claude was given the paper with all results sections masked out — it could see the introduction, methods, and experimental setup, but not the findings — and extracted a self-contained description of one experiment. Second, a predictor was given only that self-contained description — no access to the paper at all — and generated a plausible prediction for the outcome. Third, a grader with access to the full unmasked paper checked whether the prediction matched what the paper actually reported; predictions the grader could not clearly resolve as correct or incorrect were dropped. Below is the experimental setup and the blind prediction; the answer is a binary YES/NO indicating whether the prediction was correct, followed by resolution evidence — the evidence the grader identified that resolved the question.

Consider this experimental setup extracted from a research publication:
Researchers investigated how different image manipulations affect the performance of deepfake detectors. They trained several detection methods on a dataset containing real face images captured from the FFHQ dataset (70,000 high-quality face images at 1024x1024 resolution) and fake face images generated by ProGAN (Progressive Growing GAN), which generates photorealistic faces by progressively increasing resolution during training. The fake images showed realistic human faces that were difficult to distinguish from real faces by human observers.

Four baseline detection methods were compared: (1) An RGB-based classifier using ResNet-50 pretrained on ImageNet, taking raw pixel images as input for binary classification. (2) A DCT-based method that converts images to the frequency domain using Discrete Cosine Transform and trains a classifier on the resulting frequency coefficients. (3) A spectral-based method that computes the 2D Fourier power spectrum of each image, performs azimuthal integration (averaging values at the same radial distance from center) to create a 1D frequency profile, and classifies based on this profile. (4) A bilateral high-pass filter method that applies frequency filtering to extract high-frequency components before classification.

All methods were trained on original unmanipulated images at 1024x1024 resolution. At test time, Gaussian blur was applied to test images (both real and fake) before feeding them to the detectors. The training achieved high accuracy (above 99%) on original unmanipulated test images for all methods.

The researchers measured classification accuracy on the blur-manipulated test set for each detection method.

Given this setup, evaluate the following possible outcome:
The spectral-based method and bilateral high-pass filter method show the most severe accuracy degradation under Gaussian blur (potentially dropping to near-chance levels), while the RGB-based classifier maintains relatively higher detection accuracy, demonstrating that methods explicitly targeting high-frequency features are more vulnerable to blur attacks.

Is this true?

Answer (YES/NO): NO